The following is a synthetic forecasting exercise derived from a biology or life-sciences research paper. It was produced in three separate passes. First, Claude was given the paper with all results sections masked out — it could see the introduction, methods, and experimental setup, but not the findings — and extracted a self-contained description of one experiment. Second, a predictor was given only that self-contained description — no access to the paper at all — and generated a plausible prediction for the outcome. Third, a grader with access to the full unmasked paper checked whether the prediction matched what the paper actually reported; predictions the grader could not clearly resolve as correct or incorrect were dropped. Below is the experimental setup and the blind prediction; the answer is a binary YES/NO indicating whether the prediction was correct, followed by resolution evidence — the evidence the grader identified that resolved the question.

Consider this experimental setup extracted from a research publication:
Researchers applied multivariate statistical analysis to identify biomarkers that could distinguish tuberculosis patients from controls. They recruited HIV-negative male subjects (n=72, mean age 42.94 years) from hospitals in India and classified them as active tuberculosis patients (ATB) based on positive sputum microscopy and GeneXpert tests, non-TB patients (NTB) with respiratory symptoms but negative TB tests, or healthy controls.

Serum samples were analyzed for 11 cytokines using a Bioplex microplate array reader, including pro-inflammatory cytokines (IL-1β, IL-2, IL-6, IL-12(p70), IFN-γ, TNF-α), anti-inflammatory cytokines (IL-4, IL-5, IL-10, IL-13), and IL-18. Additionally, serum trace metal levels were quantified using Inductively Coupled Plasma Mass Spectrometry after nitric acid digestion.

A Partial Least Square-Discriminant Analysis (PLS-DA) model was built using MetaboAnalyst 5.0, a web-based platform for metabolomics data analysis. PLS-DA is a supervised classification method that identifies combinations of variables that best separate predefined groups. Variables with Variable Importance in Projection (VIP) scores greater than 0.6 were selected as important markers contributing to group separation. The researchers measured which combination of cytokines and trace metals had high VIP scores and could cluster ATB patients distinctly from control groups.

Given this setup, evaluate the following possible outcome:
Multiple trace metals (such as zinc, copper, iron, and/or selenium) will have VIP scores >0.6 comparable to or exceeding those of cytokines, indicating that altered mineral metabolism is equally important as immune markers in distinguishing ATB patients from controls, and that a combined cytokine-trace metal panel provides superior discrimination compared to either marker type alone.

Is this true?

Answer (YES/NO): NO